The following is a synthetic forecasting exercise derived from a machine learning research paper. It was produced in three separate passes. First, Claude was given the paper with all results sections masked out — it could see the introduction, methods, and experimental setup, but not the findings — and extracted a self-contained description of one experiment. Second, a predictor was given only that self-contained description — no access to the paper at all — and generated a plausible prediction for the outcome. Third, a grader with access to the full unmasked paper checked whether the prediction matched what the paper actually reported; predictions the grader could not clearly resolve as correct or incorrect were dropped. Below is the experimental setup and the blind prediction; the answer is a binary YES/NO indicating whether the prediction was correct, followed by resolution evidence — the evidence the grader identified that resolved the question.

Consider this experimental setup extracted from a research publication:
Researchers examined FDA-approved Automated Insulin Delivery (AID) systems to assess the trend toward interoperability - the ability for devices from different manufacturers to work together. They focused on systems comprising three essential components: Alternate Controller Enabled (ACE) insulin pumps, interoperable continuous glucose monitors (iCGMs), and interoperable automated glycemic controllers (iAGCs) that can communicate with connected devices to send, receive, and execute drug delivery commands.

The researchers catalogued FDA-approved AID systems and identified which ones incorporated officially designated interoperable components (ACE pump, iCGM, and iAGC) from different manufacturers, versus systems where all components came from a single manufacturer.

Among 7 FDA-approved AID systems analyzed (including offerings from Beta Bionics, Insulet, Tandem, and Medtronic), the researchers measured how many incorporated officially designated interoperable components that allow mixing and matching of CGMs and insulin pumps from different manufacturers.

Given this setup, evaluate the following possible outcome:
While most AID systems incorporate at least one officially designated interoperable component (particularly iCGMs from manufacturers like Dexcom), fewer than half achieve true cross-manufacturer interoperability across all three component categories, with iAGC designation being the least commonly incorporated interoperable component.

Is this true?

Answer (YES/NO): NO